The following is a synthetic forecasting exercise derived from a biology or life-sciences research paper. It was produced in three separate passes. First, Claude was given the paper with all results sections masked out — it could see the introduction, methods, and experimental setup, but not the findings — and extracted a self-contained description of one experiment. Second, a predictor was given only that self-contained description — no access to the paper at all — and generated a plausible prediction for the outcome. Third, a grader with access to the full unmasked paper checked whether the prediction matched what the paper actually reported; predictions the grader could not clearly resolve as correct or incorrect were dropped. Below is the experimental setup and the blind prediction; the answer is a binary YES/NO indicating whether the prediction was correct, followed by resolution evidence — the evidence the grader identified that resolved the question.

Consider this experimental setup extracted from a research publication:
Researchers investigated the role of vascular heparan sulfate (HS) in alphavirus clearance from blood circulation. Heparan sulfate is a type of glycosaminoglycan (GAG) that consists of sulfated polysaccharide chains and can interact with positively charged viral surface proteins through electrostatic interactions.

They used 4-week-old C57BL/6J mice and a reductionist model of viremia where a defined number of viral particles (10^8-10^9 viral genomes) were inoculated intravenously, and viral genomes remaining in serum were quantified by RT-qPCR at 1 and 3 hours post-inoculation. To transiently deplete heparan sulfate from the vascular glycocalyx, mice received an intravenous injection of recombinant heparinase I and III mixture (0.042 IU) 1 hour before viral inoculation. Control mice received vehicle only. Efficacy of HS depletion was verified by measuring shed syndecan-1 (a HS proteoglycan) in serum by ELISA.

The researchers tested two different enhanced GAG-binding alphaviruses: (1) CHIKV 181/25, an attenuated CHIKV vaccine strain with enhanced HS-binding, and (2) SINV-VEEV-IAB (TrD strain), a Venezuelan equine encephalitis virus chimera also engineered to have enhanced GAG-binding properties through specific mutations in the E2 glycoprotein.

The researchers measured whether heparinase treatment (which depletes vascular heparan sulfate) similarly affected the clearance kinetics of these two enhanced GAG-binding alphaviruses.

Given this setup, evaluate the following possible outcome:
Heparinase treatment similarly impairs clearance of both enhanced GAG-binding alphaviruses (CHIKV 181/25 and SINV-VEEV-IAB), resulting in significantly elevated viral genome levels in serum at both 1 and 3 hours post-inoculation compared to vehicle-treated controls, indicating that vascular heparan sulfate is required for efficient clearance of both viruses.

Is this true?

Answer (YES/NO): NO